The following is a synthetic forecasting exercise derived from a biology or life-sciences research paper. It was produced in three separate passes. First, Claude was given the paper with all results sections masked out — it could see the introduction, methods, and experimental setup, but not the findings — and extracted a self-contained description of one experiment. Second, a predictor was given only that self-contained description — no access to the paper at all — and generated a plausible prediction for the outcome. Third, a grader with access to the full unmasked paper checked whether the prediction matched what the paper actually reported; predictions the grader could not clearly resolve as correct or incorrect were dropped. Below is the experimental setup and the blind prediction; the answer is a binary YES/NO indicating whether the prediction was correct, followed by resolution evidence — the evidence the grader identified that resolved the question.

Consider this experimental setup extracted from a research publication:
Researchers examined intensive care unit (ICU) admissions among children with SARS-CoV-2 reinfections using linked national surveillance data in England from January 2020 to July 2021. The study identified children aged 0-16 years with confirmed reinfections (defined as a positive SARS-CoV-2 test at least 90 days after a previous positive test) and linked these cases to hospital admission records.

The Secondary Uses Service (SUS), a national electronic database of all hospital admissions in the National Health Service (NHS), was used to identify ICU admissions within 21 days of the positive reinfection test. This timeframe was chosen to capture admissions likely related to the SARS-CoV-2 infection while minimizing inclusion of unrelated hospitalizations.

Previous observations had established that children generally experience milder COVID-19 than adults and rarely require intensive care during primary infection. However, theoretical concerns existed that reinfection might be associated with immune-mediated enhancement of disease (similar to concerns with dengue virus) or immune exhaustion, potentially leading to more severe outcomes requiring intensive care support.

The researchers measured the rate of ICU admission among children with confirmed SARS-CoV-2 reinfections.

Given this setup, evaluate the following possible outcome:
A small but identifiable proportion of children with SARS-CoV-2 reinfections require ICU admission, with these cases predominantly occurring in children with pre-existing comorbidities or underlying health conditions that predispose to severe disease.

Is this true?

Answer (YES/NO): YES